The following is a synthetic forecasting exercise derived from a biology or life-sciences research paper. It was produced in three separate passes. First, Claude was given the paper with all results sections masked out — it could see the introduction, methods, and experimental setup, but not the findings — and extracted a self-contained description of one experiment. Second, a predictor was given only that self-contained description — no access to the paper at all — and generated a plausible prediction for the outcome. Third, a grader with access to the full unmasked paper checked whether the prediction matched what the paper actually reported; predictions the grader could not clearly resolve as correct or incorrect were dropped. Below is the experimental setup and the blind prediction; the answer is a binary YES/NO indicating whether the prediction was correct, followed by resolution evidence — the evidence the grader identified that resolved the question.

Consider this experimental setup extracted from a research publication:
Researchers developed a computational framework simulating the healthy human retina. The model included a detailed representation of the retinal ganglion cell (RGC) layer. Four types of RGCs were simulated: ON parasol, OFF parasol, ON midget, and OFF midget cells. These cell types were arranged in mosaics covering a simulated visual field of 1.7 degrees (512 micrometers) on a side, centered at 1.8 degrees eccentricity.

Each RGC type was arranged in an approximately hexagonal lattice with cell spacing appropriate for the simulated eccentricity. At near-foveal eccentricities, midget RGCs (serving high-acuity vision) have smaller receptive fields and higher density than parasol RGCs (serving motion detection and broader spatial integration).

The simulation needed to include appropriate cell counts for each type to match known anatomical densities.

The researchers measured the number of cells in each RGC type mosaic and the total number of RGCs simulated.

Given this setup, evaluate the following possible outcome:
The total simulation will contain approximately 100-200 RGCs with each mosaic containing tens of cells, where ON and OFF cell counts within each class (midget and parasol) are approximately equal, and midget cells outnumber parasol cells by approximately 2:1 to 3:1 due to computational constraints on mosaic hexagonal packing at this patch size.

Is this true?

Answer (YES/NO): NO